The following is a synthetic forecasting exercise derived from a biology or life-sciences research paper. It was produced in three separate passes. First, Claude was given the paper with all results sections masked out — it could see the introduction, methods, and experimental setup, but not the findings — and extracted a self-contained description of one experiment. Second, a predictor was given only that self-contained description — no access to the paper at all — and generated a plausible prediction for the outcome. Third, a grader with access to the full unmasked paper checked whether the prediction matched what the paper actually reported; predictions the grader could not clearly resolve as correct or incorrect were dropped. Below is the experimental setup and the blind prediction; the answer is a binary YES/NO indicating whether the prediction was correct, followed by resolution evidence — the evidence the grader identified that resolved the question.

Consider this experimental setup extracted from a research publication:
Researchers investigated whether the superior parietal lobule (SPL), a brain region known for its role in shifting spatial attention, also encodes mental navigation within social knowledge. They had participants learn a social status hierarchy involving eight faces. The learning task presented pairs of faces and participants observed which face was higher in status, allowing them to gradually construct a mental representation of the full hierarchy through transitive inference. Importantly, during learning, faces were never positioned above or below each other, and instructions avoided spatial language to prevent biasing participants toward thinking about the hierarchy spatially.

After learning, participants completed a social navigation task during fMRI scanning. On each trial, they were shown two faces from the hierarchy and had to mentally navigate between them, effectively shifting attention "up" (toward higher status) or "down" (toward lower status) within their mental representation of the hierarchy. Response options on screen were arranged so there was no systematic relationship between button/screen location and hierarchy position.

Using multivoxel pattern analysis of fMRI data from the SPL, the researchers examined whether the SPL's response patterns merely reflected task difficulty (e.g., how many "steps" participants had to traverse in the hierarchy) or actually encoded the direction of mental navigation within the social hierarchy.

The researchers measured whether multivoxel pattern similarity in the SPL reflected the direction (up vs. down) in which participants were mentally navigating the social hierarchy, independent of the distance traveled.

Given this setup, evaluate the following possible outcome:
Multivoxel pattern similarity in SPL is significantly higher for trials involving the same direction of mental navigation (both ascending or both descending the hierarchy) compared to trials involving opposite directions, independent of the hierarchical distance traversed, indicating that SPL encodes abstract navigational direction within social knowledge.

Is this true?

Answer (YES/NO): YES